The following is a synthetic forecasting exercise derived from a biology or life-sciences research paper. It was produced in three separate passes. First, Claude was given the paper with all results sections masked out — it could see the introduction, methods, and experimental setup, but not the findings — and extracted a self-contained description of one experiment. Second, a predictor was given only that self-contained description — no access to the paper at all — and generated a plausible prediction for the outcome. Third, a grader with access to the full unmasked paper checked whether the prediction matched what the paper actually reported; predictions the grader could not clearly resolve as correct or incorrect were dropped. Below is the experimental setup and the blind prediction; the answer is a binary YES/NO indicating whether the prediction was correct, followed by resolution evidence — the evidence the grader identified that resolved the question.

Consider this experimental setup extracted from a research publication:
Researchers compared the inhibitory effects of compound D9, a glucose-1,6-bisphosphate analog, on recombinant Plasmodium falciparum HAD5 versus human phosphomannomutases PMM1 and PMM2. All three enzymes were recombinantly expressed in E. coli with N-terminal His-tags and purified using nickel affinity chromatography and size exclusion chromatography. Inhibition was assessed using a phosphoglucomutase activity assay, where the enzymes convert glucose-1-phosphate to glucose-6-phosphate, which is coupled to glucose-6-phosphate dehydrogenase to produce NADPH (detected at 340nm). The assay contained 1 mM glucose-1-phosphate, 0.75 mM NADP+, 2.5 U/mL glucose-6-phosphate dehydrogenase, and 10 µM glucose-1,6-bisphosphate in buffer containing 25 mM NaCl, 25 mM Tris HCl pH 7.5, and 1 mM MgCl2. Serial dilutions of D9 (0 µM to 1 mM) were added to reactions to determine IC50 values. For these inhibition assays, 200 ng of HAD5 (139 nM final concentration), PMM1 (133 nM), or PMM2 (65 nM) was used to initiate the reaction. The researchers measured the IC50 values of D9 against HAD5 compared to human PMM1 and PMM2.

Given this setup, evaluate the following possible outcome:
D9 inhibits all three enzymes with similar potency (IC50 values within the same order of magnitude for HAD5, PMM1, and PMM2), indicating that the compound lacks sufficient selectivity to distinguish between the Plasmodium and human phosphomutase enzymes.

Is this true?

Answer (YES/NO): NO